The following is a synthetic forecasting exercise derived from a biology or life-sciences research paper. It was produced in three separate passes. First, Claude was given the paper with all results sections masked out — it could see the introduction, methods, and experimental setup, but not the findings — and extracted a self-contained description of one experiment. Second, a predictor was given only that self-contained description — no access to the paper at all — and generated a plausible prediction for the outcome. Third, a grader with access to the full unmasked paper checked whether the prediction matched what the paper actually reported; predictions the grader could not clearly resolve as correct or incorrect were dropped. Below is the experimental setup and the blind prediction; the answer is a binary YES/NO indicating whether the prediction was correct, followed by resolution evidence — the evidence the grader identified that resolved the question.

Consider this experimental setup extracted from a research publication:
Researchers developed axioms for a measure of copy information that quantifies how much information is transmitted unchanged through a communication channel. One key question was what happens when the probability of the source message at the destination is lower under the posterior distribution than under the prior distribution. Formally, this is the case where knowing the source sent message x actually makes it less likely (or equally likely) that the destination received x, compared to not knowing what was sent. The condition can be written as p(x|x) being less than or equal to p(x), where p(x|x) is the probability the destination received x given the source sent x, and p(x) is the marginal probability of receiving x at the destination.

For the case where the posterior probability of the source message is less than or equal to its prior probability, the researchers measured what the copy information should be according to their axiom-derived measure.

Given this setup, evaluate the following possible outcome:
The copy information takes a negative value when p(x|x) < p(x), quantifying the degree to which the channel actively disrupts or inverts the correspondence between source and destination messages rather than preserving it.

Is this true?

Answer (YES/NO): NO